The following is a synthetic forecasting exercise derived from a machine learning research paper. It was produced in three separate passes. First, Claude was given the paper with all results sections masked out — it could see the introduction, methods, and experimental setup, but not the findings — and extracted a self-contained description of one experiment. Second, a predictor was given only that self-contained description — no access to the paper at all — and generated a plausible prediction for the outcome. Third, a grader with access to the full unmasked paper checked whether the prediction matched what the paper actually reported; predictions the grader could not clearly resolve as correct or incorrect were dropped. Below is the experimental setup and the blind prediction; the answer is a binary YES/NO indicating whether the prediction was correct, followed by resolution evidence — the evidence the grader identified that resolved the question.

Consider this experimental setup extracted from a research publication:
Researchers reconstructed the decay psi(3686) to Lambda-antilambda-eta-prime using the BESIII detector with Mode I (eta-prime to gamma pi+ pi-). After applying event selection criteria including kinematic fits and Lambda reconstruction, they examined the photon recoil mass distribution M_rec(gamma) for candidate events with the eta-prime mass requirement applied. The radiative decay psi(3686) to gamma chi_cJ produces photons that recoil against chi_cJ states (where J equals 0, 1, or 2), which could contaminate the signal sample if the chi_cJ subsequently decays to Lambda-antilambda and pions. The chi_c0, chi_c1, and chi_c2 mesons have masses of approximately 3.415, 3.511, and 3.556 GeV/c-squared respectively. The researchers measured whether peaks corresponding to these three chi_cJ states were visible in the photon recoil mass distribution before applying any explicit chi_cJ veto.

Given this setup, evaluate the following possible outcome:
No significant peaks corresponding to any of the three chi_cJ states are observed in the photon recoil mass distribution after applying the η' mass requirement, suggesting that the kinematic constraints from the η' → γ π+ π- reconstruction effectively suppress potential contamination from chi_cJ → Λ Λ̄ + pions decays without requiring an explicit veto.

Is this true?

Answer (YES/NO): NO